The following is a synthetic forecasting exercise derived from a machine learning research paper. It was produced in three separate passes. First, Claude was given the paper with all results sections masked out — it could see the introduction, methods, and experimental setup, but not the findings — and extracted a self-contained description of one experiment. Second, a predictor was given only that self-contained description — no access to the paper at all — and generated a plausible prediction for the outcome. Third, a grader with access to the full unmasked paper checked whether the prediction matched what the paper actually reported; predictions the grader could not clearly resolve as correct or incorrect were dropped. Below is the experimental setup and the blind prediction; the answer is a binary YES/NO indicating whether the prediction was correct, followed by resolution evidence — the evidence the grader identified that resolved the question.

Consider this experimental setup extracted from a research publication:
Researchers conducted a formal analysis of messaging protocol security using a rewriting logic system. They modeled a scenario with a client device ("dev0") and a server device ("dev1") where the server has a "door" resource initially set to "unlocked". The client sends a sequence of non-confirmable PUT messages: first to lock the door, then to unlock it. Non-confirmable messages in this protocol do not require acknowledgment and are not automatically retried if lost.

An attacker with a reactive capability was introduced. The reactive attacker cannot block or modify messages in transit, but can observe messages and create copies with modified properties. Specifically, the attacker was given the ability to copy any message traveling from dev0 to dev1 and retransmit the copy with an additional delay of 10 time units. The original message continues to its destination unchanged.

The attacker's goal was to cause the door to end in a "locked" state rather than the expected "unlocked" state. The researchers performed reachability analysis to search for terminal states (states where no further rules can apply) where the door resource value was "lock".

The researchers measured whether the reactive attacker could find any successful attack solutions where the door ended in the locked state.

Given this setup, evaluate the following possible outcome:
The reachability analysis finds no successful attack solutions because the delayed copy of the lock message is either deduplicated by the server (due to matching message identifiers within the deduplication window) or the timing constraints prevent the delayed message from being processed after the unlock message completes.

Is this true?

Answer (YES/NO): NO